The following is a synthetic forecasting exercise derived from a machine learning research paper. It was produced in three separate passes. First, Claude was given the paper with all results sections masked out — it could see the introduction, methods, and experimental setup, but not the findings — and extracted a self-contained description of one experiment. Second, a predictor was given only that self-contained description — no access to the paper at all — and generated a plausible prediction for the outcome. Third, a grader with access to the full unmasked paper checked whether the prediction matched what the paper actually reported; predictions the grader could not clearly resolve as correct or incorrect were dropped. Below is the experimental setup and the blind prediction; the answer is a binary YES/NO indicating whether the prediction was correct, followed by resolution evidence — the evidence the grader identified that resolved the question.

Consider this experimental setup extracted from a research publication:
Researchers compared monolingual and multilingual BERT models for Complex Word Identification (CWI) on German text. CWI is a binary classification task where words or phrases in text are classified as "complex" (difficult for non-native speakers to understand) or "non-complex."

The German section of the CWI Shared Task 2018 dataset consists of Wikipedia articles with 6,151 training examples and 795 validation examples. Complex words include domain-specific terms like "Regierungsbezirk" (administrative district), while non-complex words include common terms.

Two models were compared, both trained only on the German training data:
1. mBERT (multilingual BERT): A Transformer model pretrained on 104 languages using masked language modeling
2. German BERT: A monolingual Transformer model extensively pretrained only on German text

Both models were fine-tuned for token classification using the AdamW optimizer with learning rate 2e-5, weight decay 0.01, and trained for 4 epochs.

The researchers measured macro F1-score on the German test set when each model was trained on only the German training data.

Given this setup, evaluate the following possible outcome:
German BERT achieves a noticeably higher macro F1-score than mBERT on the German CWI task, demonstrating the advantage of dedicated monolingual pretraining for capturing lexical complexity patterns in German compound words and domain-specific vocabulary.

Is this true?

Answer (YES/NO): NO